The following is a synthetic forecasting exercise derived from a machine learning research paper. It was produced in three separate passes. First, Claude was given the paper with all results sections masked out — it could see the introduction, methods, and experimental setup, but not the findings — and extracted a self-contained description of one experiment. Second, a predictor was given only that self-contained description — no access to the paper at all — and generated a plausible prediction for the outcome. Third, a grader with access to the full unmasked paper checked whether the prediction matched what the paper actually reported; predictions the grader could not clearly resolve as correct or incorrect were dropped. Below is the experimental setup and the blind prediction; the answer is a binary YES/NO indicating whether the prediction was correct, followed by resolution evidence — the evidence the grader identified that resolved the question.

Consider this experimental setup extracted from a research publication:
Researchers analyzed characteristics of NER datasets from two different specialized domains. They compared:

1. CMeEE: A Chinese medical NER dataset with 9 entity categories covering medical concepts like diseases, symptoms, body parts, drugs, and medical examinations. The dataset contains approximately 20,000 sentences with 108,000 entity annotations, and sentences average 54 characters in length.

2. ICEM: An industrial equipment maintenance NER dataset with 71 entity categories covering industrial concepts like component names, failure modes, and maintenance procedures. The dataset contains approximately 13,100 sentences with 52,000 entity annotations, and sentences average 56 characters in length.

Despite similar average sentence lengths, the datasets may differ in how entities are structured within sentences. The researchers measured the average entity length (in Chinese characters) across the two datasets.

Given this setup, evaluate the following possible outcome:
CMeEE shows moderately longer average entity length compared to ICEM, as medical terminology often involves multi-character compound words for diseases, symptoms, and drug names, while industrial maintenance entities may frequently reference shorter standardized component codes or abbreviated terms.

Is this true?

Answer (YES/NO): NO